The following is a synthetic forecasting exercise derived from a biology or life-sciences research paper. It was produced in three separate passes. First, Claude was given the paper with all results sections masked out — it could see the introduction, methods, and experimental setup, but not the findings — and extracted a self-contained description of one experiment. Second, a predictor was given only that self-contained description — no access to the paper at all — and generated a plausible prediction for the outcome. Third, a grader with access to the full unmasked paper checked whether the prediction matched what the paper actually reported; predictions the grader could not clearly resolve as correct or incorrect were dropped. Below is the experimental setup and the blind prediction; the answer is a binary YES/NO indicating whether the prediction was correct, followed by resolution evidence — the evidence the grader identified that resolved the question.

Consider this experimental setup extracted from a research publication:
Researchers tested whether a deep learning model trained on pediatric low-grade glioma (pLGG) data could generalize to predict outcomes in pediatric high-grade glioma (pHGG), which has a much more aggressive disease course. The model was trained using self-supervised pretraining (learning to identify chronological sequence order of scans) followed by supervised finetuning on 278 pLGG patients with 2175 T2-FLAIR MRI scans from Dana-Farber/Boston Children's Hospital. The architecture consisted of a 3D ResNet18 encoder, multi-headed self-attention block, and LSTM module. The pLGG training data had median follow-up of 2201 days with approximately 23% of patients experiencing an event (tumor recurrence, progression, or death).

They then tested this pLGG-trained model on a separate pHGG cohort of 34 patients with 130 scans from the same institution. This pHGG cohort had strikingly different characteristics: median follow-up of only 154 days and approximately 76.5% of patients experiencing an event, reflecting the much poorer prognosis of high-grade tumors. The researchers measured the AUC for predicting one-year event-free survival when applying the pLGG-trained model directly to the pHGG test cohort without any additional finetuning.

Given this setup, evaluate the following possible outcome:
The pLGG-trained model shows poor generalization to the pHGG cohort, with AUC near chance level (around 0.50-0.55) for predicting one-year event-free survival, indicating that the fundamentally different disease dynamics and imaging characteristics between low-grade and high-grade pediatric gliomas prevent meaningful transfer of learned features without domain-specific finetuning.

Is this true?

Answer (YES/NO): NO